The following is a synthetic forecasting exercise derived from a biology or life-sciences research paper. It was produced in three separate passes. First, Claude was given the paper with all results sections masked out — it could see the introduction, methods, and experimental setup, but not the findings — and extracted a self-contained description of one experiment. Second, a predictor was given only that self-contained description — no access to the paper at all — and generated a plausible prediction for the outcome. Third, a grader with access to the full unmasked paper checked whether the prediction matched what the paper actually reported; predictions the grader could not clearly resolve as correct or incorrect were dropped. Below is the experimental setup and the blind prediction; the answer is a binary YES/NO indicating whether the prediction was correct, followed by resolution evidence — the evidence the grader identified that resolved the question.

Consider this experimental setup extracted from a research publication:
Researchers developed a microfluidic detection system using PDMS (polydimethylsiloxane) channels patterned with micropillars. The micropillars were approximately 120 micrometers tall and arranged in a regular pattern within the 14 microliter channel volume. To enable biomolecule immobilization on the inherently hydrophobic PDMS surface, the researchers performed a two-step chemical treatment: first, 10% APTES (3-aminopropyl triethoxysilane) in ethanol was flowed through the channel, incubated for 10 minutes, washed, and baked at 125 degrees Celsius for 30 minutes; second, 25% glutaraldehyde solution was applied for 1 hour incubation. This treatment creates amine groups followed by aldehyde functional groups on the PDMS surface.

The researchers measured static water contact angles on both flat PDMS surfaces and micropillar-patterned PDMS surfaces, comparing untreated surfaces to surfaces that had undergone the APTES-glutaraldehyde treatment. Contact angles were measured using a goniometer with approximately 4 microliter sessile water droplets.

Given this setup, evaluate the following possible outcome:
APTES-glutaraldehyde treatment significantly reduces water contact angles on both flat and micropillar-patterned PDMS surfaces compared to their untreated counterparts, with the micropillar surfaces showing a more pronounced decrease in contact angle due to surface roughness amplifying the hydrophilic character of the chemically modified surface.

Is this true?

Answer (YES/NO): NO